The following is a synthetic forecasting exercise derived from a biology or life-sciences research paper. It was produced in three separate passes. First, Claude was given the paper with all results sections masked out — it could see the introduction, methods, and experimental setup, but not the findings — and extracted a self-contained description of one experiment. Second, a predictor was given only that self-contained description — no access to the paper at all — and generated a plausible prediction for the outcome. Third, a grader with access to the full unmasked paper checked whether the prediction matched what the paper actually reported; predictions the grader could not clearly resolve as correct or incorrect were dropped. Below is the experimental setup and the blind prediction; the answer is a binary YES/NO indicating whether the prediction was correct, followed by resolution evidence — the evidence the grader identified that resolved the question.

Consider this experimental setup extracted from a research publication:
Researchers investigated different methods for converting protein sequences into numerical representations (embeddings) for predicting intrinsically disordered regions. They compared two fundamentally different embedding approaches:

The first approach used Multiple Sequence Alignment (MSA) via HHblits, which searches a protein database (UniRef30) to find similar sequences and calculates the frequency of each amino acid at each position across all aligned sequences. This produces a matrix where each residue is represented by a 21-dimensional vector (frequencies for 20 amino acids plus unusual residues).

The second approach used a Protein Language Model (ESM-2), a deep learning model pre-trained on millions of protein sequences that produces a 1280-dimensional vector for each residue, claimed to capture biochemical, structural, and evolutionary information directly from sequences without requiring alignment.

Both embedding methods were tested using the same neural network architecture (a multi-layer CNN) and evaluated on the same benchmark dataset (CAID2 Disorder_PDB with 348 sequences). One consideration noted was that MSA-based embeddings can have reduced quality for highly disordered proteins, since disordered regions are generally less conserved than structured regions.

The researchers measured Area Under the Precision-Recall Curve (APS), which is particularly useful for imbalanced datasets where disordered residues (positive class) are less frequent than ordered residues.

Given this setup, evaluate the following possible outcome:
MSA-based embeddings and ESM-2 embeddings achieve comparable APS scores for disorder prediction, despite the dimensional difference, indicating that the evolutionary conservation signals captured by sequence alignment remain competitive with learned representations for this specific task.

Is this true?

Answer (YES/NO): NO